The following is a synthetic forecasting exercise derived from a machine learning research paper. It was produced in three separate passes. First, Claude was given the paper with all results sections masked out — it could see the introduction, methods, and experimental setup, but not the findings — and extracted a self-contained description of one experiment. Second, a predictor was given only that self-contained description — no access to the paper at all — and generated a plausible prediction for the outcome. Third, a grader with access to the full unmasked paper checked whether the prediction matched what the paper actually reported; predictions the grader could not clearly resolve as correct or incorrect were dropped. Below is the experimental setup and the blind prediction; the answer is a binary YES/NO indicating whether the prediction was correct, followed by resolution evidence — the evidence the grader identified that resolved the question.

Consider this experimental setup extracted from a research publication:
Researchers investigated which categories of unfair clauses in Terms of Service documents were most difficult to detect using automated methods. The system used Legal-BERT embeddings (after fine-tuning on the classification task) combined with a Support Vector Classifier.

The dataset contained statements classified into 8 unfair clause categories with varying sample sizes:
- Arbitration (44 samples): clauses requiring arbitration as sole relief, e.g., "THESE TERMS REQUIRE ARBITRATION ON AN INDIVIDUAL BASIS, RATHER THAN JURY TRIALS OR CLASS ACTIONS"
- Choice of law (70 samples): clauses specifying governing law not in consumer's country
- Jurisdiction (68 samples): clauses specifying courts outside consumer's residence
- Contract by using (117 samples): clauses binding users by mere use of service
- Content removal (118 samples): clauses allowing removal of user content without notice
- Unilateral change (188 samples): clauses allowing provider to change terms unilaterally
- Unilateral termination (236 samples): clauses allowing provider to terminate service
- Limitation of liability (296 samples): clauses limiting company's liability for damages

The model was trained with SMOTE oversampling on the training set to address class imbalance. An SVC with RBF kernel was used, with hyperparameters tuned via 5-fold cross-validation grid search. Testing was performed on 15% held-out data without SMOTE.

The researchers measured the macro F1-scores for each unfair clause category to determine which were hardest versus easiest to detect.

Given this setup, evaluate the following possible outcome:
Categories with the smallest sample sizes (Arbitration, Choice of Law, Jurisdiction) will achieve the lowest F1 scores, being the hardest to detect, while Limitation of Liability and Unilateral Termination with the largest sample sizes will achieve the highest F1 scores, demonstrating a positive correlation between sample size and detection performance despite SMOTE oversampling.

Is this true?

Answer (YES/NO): NO